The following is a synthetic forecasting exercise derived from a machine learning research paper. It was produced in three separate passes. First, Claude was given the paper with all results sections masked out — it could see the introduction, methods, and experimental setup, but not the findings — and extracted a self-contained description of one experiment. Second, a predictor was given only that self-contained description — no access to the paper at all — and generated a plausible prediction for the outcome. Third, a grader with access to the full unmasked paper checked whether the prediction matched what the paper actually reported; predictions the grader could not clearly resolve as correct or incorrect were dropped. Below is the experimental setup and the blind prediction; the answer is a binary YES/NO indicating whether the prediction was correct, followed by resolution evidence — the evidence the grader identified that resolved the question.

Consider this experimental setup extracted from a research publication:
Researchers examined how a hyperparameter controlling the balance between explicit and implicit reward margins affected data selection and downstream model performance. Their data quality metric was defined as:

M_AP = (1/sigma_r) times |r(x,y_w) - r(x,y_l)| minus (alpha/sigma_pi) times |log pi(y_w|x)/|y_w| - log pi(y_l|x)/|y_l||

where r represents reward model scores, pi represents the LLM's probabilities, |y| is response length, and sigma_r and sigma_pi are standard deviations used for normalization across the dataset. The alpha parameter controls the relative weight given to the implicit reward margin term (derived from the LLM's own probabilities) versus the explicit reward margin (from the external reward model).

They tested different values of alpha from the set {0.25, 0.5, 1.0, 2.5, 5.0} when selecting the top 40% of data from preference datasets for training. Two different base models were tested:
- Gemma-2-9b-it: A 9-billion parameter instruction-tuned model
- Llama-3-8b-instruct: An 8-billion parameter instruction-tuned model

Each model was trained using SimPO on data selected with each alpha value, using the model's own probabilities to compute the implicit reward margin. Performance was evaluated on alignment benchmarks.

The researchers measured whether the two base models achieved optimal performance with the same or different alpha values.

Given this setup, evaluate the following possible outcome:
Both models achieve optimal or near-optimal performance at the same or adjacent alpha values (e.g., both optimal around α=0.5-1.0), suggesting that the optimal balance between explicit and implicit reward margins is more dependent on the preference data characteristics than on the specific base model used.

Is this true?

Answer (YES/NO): YES